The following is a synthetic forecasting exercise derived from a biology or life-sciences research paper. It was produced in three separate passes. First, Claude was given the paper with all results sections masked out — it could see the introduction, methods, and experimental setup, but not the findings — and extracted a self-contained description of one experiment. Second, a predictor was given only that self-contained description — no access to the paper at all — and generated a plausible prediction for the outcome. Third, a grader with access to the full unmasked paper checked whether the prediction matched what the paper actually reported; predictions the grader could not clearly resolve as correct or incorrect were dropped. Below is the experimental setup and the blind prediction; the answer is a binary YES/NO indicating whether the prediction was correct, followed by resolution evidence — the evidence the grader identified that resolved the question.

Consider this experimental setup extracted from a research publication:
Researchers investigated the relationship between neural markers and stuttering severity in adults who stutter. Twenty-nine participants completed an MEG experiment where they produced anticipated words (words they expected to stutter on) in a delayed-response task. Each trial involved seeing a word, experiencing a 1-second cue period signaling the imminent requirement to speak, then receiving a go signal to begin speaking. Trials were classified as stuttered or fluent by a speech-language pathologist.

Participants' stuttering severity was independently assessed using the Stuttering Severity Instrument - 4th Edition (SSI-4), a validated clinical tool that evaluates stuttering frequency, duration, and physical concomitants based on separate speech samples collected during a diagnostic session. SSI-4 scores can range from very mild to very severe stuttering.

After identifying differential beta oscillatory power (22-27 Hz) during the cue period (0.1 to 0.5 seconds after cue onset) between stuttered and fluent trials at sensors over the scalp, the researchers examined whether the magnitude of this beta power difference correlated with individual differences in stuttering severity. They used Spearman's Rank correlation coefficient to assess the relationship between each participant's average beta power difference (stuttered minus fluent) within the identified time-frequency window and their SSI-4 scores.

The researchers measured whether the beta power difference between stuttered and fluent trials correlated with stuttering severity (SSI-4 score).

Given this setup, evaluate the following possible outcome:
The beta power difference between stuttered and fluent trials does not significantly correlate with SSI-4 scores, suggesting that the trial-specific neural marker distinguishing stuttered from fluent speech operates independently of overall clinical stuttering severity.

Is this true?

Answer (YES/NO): NO